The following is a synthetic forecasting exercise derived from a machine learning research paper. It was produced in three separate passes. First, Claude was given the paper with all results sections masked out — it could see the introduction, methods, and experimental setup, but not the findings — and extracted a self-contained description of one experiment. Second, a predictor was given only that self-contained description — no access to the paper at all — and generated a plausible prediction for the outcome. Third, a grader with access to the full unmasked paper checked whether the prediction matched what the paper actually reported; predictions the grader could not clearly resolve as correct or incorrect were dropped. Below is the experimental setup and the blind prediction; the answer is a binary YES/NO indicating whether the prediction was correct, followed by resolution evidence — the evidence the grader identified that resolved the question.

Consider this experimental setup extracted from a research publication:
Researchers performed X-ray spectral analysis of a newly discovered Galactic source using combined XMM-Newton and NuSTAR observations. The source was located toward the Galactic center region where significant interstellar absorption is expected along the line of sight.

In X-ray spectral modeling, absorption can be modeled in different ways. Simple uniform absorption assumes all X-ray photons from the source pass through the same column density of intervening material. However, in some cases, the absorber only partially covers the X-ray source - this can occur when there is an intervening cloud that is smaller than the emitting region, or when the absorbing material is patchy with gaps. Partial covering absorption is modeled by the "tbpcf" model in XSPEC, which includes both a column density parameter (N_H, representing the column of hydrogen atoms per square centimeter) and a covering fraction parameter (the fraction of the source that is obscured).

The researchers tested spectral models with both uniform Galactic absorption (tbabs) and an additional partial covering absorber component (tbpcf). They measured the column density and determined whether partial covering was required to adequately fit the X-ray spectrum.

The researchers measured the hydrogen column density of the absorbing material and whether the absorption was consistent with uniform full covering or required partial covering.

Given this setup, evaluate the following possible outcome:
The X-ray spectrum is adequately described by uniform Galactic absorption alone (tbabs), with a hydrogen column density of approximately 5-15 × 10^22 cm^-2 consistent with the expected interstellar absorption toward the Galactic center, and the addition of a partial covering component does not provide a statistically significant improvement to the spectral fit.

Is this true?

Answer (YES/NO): NO